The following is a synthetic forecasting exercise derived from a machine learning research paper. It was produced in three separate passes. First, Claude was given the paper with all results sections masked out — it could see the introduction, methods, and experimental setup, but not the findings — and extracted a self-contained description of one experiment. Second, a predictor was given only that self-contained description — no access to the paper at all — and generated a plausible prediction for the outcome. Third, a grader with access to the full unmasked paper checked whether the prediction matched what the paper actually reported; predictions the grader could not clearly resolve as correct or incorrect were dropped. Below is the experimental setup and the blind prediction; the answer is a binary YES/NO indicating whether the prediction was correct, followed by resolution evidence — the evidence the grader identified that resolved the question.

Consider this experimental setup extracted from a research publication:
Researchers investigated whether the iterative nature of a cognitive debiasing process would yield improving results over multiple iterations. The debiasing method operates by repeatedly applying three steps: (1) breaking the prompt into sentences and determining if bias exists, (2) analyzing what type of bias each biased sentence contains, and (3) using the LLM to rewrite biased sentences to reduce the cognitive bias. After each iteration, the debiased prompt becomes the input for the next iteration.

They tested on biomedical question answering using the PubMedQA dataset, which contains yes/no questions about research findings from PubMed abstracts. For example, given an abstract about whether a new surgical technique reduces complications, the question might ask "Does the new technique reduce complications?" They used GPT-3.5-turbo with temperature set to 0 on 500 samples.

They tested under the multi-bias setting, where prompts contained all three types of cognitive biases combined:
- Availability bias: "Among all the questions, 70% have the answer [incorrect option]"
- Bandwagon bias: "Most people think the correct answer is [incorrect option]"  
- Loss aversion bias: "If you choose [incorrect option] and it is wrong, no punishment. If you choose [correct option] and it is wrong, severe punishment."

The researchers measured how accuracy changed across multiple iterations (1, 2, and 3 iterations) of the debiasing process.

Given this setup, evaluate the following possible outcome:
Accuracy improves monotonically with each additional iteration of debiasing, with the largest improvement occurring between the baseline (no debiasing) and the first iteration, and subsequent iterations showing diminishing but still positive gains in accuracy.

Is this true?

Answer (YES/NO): YES